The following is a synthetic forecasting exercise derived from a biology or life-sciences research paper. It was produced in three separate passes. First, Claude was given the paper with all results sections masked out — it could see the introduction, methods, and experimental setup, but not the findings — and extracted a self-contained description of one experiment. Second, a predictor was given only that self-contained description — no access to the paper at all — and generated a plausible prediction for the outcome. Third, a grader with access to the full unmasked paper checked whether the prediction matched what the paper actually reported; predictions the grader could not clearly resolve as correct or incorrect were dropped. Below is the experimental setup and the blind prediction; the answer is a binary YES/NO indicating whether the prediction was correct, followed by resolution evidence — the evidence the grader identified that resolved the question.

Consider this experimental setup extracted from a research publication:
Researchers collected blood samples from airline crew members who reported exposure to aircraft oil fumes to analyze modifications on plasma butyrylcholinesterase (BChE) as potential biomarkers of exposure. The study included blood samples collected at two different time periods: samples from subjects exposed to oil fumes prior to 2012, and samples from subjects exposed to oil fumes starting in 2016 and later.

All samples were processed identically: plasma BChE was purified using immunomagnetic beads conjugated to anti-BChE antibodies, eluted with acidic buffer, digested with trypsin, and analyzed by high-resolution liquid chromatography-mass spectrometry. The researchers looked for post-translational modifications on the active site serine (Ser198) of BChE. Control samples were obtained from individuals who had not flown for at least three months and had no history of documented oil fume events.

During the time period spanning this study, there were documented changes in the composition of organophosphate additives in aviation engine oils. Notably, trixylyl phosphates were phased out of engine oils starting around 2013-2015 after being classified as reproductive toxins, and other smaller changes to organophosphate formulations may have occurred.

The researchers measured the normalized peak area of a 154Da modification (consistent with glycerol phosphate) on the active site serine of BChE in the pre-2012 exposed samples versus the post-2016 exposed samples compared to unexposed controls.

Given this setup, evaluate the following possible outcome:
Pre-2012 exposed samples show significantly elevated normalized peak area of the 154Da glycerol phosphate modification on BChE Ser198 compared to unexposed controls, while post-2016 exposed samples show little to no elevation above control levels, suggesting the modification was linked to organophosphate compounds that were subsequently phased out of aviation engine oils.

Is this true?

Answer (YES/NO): YES